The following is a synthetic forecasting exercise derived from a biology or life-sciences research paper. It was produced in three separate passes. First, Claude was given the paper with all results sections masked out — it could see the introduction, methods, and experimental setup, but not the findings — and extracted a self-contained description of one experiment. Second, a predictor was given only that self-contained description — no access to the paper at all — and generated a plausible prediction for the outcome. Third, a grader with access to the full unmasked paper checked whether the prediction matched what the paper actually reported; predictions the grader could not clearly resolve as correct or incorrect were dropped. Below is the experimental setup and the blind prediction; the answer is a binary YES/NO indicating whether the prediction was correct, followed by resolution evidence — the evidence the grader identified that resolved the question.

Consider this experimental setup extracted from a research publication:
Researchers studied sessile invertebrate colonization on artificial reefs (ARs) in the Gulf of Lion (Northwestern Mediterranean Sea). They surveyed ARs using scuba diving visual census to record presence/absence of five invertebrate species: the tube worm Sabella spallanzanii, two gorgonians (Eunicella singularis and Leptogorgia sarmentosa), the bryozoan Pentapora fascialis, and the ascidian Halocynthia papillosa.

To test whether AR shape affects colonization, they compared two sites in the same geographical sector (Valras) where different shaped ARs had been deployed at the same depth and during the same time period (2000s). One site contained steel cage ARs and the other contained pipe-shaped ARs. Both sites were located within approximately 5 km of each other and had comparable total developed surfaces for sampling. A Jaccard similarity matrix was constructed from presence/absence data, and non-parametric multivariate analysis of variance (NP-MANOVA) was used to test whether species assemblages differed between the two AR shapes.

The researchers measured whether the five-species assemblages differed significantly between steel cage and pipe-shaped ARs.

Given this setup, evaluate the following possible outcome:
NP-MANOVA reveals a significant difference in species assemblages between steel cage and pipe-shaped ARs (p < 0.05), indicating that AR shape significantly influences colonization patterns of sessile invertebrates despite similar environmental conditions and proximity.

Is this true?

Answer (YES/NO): NO